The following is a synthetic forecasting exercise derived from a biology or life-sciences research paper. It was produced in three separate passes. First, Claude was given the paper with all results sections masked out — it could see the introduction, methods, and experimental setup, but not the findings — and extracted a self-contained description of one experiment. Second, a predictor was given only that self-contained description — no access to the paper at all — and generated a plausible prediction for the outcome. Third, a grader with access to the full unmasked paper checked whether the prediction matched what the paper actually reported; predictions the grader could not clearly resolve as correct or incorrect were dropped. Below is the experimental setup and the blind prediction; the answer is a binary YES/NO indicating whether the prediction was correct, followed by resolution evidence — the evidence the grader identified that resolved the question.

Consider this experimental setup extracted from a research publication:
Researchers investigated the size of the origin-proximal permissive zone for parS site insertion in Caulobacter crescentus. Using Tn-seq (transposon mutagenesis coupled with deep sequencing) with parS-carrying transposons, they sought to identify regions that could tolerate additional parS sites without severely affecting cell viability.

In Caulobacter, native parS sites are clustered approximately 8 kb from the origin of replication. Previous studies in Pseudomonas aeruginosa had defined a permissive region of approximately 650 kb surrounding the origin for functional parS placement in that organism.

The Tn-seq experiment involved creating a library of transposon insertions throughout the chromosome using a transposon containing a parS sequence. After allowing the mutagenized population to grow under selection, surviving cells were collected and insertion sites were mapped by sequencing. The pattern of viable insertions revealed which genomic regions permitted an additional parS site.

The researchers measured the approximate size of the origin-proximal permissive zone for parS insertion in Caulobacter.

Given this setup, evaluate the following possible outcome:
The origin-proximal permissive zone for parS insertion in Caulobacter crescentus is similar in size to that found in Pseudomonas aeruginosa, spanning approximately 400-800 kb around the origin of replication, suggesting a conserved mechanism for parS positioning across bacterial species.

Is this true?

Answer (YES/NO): YES